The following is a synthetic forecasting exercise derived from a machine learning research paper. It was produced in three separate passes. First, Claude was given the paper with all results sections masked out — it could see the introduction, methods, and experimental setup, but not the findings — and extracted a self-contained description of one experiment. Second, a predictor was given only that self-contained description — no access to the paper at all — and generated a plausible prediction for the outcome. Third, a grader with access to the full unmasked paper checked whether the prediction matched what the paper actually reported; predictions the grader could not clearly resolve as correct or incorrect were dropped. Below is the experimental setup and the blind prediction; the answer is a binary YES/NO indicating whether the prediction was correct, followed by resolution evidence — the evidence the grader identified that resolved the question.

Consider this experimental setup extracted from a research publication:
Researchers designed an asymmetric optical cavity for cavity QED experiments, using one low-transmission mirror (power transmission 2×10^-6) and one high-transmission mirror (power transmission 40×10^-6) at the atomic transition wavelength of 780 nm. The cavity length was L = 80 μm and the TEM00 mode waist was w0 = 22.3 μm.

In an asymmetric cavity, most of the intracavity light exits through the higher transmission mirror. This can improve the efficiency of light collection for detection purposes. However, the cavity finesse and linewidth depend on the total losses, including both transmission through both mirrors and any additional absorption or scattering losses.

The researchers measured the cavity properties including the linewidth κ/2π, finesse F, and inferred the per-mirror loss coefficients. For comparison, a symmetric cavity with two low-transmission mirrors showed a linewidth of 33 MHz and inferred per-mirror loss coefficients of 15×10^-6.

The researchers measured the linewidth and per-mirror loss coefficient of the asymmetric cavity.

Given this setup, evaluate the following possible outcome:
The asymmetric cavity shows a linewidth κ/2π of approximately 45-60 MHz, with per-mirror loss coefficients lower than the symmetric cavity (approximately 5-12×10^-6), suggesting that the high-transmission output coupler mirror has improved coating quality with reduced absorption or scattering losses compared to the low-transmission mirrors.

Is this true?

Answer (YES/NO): NO